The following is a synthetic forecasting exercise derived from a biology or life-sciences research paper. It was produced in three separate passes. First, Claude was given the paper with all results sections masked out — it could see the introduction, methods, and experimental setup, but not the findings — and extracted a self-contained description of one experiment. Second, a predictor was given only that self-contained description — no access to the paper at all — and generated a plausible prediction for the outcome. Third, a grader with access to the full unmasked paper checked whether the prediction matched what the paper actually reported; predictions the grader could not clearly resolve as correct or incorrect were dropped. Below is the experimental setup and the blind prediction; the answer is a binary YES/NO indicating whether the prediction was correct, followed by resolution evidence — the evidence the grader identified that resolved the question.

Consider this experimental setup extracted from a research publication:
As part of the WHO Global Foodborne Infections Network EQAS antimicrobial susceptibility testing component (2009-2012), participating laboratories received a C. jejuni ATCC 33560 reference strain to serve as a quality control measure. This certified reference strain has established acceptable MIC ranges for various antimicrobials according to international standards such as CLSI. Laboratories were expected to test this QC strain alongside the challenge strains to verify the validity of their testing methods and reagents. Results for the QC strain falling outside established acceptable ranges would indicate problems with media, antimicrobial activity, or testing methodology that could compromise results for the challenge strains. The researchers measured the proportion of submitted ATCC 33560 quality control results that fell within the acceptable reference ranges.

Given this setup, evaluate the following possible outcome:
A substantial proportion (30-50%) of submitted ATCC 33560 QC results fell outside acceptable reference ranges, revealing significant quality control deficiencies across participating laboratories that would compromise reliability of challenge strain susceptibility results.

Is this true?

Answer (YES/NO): NO